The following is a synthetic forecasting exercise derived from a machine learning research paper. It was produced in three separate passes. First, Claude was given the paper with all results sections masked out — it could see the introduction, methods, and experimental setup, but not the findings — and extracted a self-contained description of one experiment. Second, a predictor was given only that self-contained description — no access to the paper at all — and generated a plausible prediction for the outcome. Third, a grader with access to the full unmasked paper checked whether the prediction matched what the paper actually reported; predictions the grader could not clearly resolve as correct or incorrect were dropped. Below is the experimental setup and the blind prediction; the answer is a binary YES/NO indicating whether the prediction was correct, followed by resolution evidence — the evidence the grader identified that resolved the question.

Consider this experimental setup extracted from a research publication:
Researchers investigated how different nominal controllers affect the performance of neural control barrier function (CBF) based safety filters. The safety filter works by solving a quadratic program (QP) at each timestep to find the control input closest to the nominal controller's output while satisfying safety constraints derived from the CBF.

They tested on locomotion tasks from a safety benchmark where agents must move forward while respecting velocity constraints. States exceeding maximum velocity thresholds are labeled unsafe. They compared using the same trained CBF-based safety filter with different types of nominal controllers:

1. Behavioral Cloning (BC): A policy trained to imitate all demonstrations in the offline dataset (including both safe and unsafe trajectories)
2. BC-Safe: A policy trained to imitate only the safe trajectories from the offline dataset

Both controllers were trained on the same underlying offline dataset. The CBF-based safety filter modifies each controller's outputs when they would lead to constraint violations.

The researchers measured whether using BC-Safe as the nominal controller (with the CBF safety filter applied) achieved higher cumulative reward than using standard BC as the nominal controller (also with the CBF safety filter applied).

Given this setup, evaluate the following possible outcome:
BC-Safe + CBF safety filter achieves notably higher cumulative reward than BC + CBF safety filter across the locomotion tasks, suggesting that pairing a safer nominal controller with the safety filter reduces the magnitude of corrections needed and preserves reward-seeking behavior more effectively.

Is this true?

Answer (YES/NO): YES